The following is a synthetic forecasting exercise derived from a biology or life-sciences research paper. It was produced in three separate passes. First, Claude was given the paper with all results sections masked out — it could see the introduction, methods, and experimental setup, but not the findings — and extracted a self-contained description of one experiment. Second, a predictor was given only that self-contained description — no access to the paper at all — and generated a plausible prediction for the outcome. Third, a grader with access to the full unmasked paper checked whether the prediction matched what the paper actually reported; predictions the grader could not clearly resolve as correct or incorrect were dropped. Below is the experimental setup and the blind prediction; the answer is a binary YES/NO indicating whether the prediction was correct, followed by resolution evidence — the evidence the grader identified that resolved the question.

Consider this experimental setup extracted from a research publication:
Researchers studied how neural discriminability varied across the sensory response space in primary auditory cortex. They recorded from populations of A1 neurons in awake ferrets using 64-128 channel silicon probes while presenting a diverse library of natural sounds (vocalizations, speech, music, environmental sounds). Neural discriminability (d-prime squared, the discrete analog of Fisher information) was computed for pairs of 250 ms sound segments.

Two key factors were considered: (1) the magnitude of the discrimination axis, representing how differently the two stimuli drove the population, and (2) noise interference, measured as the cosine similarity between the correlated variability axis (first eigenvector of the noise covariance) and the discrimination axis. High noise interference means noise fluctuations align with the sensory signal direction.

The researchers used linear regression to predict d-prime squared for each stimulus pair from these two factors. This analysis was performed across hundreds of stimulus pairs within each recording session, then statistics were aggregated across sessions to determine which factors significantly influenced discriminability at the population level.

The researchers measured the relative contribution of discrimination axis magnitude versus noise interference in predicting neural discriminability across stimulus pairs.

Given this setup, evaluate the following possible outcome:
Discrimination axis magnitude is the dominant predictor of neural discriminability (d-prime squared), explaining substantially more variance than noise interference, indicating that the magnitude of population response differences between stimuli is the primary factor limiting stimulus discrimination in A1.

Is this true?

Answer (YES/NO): YES